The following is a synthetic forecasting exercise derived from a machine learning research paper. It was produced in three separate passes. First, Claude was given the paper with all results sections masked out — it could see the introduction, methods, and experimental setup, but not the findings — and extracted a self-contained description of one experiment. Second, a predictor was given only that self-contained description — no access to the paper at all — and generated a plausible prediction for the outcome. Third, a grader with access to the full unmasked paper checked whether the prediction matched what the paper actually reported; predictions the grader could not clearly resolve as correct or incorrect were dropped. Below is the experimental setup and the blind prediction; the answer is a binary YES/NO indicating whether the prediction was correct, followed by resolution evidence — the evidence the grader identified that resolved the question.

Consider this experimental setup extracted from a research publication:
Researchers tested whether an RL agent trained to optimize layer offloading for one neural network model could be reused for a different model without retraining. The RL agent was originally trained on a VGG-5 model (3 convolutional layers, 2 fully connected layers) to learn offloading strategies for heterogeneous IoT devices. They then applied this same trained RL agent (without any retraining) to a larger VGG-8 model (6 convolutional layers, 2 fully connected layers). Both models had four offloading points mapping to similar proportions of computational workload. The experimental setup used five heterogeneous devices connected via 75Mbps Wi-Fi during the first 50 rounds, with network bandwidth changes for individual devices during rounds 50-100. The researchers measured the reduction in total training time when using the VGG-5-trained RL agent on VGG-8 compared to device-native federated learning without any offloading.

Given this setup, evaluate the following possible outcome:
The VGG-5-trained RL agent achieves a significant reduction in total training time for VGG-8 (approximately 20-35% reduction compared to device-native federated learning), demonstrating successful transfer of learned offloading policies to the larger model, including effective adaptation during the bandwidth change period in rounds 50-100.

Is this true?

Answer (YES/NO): NO